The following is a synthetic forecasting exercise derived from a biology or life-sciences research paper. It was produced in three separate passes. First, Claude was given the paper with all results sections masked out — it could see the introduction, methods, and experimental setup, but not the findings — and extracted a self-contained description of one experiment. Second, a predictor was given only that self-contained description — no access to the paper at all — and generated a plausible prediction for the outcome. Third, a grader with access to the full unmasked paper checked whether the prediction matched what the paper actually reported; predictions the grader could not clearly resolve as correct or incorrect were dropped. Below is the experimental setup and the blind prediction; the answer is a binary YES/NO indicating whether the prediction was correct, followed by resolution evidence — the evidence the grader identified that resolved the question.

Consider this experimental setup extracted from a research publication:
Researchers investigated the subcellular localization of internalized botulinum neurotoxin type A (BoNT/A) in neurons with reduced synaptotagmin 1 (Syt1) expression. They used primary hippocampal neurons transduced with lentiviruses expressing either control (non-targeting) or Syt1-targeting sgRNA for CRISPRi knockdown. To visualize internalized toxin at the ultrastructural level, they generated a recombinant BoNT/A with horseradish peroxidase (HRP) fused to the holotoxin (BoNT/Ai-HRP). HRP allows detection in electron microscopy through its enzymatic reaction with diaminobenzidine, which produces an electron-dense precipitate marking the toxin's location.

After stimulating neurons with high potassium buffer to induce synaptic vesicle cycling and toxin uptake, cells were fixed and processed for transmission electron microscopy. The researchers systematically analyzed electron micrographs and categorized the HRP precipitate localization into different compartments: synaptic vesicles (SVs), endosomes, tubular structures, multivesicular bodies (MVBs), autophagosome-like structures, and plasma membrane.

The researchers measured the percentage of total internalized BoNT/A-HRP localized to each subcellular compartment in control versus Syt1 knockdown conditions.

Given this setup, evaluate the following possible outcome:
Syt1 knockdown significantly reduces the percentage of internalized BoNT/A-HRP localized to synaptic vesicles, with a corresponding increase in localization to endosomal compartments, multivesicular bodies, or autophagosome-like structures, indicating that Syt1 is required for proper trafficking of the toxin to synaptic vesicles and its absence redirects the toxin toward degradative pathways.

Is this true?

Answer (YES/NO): NO